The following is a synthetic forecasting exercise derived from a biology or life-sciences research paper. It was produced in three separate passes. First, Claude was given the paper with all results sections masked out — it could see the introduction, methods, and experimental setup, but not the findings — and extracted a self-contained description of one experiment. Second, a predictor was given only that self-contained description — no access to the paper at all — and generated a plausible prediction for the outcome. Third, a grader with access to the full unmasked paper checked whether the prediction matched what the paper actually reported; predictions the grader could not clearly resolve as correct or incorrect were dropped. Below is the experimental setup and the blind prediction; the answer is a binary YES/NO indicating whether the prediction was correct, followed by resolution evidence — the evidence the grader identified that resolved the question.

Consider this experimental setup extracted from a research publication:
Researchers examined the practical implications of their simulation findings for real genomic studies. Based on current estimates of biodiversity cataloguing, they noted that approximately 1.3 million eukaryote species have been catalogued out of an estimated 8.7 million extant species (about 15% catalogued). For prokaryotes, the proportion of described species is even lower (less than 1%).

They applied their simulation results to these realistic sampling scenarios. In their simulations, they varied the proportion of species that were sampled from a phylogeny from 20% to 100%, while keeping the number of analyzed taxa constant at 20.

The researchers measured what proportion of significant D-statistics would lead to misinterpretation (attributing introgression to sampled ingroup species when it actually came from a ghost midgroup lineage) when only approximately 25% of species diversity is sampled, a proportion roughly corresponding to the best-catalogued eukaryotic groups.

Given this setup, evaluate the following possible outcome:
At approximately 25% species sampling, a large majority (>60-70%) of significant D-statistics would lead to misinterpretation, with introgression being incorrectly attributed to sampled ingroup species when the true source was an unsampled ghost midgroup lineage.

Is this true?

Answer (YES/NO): NO